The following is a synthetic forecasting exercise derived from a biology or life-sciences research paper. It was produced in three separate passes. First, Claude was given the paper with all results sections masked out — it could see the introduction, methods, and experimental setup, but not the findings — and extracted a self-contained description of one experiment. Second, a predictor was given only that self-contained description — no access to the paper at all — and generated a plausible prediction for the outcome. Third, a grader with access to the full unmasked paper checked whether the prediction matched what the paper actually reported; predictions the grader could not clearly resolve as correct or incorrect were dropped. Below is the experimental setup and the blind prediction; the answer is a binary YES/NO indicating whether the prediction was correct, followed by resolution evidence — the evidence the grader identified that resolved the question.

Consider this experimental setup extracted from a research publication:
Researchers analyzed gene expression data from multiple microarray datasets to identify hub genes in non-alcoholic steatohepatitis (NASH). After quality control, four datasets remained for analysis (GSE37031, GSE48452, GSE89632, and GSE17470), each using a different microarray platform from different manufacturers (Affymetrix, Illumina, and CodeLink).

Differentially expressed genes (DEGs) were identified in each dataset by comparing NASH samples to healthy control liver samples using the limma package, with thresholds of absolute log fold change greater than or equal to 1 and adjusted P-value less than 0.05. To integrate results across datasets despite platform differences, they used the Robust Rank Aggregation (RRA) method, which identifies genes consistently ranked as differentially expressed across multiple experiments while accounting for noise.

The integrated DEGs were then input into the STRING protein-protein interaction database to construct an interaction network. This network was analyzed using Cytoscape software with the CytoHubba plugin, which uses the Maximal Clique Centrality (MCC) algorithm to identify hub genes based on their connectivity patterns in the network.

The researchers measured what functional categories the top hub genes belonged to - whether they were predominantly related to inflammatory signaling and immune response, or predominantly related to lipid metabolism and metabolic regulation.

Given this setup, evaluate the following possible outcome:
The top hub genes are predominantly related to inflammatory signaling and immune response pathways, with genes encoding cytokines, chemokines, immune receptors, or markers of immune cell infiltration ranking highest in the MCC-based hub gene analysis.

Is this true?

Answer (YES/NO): YES